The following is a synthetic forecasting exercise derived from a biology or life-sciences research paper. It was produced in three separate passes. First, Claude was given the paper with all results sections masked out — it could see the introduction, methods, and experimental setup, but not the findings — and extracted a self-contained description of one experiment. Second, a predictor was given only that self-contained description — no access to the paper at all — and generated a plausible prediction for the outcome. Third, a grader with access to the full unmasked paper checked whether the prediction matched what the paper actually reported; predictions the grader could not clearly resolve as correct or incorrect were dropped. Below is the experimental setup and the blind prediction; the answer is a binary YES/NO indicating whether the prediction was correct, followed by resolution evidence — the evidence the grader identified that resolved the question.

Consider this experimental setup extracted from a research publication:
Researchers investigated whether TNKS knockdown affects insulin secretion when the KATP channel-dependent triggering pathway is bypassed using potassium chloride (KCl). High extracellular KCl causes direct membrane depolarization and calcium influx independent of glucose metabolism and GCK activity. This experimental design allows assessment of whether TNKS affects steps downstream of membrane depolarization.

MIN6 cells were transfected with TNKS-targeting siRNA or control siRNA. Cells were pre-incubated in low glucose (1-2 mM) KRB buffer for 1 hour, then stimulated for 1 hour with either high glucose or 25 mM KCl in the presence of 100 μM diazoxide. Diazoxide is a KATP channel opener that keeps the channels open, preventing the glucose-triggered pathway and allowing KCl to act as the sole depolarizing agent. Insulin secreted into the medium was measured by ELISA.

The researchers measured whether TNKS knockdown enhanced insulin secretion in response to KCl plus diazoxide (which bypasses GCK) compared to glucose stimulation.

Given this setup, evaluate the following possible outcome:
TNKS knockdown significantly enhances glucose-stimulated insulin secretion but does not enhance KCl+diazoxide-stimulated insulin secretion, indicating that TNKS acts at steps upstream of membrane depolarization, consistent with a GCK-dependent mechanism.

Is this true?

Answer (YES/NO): NO